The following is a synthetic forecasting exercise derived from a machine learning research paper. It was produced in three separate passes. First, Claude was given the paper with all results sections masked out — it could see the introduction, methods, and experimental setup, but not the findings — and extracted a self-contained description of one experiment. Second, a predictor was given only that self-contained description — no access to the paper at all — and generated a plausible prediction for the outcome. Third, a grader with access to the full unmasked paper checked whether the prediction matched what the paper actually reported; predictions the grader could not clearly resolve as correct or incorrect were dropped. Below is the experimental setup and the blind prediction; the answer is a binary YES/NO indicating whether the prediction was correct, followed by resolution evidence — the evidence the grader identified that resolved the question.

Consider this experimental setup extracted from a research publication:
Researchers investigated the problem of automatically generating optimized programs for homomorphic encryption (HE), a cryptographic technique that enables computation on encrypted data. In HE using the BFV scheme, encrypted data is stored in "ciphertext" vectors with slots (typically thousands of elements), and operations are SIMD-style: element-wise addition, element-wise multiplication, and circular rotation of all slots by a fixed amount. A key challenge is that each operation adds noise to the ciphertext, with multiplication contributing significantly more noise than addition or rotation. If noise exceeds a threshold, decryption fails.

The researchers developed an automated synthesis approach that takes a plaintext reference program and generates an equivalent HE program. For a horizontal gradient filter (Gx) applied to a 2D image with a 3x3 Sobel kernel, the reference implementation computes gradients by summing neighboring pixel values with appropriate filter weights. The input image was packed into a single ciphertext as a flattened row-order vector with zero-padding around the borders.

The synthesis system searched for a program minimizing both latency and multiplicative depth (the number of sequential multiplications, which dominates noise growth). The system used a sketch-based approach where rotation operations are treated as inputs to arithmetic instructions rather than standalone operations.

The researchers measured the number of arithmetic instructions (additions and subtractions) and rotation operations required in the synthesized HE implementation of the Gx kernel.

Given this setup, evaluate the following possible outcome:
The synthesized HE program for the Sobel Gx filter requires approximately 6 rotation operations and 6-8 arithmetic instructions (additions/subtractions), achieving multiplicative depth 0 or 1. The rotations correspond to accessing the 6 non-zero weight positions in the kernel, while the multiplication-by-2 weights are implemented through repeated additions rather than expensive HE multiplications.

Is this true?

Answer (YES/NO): NO